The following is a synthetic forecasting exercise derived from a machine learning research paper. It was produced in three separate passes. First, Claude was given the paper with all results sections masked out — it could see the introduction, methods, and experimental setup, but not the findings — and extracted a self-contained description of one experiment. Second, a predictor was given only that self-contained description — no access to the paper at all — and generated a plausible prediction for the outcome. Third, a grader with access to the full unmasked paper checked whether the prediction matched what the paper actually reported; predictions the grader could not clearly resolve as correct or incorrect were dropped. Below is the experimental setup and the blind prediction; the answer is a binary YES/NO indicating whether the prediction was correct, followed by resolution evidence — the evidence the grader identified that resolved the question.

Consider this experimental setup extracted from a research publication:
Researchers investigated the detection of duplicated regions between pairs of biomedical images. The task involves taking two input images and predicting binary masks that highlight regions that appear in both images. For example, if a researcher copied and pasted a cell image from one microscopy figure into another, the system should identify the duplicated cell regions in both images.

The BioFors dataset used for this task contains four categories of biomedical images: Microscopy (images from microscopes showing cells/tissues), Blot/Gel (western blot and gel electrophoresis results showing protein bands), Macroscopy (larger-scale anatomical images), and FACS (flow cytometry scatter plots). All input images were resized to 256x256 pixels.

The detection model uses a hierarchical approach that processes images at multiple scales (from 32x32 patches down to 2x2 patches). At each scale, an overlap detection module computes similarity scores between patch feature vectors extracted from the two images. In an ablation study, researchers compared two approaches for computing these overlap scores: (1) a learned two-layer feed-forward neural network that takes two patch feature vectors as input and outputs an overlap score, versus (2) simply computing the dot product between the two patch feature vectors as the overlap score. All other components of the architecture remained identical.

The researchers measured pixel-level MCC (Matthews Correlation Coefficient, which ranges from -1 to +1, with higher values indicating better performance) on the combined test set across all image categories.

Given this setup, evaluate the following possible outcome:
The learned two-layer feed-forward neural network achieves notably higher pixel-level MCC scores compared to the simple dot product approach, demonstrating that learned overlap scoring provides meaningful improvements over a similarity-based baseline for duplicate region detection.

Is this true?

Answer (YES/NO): YES